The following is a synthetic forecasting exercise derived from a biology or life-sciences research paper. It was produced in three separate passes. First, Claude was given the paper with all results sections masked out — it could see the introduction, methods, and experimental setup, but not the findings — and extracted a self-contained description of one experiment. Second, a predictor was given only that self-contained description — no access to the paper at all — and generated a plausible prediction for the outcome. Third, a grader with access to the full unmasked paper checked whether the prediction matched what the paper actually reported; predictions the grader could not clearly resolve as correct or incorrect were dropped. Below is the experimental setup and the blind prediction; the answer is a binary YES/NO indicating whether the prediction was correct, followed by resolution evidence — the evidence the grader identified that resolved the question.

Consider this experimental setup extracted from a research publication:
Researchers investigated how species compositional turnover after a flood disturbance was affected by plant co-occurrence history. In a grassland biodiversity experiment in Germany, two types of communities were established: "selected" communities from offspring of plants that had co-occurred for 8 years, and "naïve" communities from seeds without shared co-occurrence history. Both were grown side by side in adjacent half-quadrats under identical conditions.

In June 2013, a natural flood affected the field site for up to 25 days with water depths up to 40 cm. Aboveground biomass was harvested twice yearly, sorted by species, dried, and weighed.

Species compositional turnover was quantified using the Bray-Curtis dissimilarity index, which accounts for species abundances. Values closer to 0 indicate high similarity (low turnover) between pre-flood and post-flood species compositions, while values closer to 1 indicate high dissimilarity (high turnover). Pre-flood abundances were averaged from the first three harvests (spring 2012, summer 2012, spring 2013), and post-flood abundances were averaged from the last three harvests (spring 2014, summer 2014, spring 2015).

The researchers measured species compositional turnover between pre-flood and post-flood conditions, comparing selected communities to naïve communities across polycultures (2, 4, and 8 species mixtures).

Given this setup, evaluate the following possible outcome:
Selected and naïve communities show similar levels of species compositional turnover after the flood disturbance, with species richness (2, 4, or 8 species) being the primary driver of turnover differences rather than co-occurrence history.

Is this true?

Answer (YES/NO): YES